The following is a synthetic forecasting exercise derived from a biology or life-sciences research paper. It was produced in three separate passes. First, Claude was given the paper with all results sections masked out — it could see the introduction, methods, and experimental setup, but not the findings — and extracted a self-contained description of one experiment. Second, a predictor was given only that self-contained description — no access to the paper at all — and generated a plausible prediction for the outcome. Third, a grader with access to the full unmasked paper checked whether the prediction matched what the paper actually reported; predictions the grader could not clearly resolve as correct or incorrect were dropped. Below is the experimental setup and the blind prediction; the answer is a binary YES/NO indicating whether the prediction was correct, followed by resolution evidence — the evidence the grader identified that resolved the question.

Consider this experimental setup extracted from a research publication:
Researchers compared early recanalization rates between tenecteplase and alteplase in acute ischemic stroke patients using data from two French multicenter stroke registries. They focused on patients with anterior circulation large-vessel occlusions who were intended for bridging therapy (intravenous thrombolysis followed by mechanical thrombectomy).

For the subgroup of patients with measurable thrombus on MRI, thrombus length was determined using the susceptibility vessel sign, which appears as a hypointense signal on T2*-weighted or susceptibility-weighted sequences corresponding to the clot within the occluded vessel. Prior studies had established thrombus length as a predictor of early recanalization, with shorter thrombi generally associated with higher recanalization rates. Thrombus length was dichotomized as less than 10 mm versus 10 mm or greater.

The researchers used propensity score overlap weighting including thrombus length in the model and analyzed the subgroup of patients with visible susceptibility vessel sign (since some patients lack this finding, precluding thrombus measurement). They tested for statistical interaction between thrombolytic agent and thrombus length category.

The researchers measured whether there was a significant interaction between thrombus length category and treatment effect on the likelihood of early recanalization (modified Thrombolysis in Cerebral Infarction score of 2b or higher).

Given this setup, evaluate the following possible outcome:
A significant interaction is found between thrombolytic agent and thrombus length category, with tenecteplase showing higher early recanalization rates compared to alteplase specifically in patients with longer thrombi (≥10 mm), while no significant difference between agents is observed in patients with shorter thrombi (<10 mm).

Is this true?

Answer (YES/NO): YES